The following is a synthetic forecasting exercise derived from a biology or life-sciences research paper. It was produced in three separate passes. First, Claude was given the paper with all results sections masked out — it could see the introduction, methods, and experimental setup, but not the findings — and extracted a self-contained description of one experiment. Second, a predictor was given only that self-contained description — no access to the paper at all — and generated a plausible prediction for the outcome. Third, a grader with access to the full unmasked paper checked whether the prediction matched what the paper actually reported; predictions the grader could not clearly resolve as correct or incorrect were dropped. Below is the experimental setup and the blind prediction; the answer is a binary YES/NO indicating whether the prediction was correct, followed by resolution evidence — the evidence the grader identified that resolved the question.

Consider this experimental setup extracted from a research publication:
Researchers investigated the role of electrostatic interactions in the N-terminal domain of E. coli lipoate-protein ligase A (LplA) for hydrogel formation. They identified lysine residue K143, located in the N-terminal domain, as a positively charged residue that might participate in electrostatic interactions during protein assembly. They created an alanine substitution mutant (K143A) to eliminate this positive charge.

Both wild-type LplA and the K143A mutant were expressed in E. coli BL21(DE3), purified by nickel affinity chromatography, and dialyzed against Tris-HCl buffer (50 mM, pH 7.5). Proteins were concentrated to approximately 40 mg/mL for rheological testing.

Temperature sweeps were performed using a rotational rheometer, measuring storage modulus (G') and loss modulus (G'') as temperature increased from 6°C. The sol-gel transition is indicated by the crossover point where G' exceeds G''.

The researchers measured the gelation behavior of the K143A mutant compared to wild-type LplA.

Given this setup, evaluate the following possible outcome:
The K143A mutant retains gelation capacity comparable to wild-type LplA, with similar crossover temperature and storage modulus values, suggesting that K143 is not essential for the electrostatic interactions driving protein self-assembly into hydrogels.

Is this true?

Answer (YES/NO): NO